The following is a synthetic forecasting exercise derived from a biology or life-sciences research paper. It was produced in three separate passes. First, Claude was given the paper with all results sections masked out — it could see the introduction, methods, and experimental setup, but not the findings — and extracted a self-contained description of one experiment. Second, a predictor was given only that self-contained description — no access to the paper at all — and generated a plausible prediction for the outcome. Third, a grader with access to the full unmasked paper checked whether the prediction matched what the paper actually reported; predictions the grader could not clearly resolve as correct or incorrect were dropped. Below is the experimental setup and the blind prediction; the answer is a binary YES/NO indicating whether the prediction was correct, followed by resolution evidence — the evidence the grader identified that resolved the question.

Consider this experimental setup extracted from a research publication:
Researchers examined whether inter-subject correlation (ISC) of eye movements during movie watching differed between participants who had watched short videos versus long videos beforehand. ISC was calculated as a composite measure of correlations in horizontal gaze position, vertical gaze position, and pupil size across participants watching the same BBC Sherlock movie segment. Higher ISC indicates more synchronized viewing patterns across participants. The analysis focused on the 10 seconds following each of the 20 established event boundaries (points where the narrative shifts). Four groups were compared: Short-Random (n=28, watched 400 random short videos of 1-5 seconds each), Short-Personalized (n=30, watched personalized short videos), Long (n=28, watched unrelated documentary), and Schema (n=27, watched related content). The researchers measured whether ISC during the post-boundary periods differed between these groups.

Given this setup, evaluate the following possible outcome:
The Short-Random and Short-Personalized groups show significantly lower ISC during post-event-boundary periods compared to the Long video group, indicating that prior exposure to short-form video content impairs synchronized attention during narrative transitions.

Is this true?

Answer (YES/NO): NO